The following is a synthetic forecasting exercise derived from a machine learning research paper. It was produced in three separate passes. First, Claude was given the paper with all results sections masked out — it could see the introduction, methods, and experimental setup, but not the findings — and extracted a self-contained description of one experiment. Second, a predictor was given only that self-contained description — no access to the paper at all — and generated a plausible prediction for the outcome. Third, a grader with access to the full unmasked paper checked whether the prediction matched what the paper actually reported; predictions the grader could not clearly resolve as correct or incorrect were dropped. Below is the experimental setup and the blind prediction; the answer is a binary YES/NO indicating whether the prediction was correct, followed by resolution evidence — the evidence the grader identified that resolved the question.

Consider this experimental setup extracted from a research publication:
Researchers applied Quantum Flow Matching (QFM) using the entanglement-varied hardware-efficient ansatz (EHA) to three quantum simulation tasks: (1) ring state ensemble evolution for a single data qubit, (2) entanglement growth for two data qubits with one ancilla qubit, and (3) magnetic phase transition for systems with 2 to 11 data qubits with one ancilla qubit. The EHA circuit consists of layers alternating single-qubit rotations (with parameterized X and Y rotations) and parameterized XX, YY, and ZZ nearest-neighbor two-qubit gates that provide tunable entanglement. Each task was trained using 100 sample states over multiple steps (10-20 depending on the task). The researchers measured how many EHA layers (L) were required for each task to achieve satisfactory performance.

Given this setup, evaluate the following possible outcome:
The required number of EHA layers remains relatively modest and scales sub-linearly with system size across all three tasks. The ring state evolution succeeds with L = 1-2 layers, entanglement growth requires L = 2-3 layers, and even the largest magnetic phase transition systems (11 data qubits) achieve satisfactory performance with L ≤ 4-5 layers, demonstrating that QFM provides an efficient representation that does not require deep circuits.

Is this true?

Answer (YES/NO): NO